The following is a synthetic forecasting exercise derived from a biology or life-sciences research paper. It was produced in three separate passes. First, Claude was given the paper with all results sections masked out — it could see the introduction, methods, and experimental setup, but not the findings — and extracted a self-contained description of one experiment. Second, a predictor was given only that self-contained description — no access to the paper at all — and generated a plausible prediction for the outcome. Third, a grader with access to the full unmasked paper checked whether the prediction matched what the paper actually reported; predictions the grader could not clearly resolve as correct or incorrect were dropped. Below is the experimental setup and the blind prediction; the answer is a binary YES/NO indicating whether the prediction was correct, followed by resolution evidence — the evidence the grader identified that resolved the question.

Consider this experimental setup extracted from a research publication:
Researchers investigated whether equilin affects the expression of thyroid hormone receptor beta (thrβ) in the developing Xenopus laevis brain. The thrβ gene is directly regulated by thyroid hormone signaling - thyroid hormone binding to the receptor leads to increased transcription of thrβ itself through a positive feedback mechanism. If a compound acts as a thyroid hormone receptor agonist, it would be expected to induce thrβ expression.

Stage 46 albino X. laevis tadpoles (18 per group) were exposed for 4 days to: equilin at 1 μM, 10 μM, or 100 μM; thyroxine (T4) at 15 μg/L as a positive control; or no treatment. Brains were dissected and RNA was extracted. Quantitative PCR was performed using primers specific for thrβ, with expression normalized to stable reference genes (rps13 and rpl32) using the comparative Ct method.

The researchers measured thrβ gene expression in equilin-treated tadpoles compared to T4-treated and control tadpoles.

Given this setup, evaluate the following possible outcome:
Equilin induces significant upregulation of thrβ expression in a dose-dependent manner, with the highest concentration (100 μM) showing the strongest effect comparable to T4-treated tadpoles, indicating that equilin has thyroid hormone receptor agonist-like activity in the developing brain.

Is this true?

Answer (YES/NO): NO